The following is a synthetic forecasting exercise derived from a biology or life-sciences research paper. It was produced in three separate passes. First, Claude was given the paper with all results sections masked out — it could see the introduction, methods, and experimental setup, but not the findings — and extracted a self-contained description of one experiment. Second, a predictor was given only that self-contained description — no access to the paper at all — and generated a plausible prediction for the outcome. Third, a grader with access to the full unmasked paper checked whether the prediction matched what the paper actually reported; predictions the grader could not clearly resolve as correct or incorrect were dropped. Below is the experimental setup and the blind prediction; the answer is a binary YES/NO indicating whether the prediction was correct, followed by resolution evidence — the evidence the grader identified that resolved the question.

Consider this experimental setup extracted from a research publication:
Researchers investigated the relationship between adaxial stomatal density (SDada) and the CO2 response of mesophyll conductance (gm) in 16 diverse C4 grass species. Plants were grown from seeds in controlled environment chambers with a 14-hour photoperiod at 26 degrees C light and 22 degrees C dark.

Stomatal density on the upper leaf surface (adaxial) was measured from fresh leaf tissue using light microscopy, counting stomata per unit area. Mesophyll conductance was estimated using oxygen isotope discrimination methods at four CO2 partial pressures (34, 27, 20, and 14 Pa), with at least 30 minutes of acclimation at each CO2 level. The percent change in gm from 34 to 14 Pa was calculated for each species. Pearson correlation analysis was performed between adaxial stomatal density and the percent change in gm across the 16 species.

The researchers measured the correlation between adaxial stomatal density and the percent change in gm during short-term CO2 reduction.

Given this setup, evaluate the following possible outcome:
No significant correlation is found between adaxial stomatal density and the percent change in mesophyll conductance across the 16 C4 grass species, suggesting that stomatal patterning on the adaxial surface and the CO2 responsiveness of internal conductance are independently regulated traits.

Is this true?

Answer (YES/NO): YES